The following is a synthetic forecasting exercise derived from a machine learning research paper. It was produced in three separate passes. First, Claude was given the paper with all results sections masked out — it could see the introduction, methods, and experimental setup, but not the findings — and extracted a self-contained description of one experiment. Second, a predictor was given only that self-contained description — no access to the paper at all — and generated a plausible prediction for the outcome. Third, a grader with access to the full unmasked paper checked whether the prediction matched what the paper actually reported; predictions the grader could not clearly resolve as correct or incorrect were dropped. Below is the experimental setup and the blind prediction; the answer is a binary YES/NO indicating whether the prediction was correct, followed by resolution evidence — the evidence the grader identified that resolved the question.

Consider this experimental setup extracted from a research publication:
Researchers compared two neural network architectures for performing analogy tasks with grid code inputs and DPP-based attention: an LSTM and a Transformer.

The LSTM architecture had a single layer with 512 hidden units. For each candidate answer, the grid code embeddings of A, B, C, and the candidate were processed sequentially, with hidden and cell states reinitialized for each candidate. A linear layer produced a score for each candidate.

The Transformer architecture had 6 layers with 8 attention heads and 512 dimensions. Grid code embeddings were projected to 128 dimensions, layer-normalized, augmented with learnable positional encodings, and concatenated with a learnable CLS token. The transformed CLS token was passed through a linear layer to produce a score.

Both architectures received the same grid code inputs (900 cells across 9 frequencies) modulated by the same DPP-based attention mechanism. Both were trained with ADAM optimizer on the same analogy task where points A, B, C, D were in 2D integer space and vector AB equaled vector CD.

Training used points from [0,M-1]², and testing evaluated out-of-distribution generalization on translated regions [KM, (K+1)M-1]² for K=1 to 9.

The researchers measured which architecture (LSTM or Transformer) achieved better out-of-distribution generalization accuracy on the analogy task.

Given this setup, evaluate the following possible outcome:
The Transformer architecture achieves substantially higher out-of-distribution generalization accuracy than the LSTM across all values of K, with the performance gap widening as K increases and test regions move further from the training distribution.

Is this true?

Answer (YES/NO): NO